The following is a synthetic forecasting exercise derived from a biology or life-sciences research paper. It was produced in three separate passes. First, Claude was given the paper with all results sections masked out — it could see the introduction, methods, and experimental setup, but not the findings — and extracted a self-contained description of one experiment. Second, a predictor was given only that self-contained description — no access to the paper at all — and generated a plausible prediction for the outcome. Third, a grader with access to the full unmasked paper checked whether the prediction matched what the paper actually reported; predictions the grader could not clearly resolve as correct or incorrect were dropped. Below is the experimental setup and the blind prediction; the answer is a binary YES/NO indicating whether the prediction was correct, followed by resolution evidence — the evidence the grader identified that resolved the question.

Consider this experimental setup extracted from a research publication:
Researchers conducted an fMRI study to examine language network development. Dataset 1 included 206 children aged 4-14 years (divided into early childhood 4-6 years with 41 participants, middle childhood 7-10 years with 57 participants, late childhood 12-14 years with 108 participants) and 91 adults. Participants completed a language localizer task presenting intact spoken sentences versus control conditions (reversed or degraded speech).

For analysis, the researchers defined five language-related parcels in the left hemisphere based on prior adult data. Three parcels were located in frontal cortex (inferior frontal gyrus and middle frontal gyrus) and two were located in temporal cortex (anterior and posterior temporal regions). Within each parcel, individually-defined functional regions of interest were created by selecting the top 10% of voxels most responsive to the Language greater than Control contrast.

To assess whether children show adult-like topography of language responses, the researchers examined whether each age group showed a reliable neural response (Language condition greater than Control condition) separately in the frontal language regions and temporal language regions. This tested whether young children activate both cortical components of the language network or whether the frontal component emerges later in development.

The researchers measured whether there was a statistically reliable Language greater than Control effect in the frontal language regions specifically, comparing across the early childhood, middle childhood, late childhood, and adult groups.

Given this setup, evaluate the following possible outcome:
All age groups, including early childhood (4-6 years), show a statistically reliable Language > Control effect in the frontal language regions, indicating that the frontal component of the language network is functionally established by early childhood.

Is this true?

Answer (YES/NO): YES